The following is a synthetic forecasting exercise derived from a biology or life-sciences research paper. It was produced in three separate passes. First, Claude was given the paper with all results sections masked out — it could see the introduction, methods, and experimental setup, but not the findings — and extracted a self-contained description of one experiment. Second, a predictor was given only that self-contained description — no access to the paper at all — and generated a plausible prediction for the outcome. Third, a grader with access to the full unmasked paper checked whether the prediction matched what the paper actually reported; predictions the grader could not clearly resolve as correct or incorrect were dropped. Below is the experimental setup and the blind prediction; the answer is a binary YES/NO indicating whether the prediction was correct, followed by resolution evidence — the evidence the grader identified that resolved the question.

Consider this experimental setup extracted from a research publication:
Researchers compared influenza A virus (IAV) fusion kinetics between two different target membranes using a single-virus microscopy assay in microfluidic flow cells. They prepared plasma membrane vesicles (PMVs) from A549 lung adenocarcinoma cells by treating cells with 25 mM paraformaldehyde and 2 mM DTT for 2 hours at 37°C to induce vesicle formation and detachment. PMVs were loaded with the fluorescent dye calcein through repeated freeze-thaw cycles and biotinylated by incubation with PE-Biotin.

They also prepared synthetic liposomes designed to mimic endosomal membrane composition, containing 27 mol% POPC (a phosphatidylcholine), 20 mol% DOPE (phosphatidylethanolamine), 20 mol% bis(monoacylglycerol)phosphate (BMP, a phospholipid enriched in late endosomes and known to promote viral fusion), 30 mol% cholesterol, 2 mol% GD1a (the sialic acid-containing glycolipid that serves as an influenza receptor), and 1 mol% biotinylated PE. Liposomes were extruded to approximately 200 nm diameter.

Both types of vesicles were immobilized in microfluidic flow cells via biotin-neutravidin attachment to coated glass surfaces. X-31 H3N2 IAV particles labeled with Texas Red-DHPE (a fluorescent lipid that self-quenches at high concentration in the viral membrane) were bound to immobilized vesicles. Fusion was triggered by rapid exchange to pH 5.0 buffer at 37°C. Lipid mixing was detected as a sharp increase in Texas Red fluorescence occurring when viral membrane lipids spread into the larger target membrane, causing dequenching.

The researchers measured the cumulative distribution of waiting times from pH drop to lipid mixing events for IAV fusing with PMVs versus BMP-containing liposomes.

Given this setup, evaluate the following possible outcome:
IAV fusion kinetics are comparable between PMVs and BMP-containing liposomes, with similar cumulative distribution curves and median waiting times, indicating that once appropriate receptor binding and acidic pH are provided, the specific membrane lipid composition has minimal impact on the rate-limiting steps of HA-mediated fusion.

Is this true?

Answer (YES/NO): NO